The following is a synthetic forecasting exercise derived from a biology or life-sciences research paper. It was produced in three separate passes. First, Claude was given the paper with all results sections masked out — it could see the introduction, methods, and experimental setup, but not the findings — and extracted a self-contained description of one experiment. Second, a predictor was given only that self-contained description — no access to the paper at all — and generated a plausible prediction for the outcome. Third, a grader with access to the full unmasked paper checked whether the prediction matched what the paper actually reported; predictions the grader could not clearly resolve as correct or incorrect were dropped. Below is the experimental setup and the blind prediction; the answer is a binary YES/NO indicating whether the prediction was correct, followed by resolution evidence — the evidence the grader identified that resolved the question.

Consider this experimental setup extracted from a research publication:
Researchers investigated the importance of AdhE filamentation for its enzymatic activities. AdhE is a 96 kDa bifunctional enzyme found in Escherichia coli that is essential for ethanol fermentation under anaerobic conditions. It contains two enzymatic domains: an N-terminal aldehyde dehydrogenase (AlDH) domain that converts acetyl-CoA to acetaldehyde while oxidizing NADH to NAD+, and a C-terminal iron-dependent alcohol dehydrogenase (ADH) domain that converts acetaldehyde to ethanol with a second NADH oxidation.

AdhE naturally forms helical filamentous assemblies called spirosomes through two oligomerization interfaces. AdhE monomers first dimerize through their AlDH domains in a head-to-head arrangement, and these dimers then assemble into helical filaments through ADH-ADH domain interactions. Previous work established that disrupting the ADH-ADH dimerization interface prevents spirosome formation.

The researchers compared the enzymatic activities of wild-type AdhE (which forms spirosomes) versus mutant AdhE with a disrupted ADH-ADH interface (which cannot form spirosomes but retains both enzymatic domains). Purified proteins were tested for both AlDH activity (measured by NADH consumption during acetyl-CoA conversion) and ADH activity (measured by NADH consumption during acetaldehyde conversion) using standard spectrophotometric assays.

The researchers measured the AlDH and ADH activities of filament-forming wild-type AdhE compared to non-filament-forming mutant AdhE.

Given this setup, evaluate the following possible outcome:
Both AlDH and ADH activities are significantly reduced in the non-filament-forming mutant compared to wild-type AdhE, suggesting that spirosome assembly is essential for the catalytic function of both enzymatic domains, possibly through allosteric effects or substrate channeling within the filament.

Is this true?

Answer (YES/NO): NO